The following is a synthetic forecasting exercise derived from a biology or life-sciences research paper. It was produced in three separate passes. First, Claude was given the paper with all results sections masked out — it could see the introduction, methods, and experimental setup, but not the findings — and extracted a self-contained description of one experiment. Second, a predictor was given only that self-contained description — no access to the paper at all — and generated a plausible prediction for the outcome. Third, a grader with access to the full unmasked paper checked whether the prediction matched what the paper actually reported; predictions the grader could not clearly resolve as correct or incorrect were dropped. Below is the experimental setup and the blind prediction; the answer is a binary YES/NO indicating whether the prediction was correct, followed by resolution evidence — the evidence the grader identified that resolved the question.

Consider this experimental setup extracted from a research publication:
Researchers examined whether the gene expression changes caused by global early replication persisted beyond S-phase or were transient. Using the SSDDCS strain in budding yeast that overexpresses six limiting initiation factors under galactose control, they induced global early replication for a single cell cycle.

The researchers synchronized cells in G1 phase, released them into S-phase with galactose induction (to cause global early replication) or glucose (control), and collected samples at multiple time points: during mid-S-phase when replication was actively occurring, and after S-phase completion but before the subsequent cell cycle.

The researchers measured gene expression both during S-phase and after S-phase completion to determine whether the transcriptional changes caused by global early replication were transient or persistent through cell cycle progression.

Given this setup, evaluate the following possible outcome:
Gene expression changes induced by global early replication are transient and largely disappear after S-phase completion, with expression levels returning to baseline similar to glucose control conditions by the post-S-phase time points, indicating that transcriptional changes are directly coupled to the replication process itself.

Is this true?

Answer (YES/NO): YES